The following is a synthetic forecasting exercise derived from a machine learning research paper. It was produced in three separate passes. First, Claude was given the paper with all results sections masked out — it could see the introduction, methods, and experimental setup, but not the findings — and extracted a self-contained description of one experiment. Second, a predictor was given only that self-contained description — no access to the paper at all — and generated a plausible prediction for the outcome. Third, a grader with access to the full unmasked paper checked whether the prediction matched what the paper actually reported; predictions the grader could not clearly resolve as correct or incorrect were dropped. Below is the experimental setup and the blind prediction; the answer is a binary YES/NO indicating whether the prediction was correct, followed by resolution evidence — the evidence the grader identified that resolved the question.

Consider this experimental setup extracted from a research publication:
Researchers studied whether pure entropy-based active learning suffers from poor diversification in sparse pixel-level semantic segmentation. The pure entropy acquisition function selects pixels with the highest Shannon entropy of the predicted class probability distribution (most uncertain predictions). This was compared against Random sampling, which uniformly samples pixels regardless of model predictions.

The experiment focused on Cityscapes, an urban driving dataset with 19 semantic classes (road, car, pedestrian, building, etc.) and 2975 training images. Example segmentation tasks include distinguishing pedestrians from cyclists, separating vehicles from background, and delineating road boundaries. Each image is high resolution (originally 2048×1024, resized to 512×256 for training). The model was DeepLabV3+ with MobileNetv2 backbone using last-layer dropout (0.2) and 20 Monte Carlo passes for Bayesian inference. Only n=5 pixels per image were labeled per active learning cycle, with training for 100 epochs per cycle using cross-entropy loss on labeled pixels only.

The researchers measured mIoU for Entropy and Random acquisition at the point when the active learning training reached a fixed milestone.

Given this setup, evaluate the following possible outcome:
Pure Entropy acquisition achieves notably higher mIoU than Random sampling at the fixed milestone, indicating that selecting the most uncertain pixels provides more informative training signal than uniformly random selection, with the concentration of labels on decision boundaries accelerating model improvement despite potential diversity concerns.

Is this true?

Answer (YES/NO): NO